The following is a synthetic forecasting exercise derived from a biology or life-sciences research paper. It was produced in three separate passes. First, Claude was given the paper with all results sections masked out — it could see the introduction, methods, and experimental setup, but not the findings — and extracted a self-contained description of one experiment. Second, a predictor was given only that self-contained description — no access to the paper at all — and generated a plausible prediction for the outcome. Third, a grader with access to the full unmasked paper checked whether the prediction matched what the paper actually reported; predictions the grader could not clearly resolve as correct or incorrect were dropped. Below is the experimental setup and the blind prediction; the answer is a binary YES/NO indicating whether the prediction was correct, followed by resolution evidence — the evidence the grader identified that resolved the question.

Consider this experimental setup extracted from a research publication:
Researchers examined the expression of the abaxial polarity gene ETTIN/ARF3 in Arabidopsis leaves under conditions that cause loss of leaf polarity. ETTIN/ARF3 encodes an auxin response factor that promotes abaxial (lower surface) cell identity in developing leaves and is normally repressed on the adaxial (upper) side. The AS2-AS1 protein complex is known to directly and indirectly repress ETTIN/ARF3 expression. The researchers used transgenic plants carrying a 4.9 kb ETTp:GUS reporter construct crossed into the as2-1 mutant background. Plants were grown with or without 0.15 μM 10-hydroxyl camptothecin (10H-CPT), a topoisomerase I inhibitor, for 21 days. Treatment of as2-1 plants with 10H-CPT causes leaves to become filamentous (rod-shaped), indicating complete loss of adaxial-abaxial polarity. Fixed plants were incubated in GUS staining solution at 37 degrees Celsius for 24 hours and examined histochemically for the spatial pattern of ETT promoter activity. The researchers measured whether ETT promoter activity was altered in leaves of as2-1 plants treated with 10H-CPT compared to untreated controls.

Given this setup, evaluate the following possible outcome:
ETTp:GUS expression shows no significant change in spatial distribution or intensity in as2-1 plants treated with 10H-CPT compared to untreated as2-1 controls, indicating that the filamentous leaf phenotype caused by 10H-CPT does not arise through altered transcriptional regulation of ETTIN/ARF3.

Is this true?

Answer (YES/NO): NO